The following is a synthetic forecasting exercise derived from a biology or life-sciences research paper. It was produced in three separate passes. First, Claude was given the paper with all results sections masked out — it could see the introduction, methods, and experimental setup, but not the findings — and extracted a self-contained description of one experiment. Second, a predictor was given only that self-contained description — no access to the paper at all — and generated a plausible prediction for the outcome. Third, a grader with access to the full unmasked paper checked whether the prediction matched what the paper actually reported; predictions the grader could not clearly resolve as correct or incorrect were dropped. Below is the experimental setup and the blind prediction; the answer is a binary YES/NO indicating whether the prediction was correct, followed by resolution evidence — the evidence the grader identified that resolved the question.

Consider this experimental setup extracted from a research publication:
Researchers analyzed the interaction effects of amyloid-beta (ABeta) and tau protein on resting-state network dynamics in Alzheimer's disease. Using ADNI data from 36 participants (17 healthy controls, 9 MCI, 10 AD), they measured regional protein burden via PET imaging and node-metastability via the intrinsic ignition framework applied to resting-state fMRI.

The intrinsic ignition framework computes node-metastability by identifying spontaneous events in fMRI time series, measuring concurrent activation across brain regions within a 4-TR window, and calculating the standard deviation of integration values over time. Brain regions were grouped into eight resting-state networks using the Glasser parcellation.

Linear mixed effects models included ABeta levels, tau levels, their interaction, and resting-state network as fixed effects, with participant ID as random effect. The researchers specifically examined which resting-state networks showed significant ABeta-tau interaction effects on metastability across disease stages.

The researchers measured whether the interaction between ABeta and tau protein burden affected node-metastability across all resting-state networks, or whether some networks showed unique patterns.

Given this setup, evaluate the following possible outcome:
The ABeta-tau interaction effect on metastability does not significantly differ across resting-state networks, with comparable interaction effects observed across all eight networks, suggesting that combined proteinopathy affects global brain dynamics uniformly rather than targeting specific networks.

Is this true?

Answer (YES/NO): NO